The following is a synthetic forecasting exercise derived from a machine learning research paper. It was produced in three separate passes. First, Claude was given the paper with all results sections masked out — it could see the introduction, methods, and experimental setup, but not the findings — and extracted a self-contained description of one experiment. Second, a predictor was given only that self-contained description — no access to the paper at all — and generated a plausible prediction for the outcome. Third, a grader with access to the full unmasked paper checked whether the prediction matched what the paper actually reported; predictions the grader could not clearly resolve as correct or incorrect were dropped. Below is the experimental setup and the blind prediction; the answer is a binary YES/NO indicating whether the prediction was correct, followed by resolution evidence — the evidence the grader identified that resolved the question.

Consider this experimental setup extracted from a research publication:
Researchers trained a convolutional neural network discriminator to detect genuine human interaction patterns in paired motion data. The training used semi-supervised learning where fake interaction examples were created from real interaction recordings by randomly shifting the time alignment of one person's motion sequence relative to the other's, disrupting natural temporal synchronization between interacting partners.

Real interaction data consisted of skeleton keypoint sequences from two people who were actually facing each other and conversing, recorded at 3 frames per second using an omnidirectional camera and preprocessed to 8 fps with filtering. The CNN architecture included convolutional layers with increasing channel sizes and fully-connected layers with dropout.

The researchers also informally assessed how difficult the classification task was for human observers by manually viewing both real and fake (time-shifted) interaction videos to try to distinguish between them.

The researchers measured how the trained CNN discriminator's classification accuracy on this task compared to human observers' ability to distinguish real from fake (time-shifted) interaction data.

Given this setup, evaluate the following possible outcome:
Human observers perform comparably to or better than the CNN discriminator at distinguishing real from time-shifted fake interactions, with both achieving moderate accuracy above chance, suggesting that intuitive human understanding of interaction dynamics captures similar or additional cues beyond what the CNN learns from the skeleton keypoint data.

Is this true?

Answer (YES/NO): NO